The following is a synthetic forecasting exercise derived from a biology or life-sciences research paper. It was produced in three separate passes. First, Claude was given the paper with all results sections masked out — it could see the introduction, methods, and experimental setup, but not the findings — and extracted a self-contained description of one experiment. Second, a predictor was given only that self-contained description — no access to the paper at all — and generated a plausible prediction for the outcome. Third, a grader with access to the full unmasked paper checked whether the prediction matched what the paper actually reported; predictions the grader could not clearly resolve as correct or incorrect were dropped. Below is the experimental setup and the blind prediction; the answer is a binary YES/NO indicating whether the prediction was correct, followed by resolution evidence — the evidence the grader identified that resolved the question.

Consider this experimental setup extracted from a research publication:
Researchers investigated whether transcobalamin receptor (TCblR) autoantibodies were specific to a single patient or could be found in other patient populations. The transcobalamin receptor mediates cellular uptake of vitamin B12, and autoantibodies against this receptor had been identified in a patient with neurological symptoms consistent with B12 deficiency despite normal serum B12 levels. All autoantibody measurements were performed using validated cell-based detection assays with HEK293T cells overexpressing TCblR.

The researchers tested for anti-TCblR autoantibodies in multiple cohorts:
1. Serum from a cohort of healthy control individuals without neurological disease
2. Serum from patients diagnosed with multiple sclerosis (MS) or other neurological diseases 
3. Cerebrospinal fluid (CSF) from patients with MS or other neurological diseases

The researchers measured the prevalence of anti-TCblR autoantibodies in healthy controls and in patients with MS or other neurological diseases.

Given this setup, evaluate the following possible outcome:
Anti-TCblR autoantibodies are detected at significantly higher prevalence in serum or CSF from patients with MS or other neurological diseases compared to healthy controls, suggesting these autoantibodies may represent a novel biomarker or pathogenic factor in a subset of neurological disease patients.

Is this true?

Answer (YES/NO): NO